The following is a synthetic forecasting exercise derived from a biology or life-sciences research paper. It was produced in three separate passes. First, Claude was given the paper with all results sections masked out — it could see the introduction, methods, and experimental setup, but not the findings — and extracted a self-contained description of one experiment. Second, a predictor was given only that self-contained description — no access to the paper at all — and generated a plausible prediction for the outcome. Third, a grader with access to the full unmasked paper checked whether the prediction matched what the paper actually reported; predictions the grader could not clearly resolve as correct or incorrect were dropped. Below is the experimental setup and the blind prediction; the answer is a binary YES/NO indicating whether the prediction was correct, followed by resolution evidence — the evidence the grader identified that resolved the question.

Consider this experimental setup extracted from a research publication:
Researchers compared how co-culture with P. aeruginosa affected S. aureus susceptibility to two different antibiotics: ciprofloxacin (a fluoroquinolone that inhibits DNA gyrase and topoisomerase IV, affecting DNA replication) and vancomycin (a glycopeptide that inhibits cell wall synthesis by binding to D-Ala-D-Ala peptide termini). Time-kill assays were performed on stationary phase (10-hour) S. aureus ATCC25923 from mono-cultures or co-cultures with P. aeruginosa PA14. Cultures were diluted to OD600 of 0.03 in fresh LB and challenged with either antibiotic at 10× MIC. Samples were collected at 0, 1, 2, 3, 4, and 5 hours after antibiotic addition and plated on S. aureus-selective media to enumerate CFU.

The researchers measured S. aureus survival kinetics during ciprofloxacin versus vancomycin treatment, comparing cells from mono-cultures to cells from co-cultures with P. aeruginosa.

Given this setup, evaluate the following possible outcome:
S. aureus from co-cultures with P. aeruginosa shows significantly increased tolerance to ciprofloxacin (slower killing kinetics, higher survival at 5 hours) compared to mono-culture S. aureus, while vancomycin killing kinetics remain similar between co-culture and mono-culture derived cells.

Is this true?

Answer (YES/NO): NO